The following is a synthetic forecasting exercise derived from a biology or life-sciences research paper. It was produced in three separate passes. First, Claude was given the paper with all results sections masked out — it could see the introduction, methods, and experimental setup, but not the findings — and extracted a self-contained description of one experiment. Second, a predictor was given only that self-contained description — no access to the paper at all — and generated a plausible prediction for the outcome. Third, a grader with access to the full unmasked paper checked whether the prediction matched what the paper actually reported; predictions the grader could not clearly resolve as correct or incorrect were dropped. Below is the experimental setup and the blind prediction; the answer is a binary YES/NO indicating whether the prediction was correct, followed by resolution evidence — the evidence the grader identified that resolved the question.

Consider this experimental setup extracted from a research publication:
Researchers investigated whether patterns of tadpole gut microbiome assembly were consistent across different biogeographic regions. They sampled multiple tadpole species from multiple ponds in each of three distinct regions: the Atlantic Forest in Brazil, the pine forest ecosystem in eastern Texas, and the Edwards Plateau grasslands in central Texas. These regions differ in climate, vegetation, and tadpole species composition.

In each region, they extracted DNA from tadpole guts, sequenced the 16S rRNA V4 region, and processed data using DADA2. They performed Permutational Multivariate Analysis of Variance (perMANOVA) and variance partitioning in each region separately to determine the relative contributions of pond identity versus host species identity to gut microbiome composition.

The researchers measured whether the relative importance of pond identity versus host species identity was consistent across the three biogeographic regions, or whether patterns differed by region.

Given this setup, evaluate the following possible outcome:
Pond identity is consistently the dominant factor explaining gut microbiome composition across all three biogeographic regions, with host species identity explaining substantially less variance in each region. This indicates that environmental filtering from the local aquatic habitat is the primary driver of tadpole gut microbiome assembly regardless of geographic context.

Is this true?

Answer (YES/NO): NO